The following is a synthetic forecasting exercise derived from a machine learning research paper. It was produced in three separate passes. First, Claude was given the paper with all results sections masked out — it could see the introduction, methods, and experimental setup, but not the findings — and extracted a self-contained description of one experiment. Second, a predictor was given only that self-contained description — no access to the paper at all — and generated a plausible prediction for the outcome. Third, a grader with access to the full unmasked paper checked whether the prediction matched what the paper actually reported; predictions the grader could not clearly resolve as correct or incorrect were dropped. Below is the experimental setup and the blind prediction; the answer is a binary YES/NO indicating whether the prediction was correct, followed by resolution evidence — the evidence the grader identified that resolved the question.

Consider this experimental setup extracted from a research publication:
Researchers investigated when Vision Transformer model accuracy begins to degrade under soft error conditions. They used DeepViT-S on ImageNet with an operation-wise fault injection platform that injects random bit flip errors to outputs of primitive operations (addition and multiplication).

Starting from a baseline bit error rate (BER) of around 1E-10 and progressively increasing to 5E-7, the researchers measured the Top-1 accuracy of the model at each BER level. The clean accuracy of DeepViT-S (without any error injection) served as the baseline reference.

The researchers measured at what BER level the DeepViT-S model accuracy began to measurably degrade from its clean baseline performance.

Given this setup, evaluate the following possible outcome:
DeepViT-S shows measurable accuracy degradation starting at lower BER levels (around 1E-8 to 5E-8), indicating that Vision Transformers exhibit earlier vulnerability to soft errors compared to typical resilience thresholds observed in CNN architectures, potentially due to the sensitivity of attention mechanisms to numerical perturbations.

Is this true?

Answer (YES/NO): NO